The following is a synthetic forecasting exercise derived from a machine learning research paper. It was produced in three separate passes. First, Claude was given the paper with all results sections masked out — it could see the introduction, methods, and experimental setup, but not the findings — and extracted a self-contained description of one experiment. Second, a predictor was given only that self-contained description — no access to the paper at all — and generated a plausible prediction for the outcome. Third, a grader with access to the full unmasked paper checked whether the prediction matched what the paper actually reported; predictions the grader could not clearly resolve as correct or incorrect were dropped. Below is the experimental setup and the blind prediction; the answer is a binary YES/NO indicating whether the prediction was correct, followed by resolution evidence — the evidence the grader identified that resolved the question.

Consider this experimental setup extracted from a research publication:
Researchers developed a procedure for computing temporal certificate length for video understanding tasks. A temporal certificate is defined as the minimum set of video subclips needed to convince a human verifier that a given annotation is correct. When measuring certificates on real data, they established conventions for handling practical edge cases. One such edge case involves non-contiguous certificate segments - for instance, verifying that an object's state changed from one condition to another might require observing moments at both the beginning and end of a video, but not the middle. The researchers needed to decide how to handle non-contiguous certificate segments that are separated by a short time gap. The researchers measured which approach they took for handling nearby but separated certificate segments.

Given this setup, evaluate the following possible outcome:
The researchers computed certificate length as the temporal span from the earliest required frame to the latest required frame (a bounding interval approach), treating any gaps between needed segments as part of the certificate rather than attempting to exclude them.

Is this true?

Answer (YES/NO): NO